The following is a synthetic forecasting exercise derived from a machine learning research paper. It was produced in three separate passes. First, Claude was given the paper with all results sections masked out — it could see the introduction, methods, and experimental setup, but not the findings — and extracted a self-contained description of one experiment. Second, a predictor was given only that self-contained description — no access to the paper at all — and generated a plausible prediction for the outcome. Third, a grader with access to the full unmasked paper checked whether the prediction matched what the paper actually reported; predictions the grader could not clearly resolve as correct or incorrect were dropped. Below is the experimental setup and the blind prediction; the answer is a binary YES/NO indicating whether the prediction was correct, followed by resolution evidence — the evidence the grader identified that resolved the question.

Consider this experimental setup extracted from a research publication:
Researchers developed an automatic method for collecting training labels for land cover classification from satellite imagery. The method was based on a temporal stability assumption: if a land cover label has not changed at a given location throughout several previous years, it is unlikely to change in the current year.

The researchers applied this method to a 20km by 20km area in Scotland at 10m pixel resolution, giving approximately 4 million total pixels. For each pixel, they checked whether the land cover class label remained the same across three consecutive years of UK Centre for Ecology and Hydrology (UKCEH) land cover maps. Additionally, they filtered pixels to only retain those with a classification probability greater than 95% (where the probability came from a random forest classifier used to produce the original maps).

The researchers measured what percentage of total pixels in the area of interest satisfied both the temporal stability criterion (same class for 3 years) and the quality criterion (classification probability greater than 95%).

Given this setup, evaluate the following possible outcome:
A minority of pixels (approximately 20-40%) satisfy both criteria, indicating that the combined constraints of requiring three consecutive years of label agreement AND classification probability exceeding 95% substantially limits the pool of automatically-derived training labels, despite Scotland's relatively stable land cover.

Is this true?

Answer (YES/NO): NO